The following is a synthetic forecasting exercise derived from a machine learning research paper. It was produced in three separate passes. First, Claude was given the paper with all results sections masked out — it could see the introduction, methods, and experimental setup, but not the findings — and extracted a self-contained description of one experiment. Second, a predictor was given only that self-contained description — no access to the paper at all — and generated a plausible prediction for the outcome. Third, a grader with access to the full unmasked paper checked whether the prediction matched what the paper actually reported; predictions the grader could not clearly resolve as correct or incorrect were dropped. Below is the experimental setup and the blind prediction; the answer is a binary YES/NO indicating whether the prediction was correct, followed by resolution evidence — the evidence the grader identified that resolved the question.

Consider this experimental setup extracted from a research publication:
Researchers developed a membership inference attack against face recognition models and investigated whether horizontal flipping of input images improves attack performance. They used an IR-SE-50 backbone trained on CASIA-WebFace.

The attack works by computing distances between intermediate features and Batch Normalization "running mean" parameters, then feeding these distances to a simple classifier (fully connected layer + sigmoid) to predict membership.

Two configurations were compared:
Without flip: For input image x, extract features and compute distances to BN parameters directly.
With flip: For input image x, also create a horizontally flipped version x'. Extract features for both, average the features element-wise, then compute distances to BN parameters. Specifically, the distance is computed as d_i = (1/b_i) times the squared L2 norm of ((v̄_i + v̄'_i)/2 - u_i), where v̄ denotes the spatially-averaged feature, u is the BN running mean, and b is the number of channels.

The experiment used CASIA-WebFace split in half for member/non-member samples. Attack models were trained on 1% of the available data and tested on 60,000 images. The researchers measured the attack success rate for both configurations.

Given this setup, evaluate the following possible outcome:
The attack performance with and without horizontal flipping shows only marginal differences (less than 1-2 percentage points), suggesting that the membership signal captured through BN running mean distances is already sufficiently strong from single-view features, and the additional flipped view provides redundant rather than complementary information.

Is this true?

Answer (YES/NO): NO